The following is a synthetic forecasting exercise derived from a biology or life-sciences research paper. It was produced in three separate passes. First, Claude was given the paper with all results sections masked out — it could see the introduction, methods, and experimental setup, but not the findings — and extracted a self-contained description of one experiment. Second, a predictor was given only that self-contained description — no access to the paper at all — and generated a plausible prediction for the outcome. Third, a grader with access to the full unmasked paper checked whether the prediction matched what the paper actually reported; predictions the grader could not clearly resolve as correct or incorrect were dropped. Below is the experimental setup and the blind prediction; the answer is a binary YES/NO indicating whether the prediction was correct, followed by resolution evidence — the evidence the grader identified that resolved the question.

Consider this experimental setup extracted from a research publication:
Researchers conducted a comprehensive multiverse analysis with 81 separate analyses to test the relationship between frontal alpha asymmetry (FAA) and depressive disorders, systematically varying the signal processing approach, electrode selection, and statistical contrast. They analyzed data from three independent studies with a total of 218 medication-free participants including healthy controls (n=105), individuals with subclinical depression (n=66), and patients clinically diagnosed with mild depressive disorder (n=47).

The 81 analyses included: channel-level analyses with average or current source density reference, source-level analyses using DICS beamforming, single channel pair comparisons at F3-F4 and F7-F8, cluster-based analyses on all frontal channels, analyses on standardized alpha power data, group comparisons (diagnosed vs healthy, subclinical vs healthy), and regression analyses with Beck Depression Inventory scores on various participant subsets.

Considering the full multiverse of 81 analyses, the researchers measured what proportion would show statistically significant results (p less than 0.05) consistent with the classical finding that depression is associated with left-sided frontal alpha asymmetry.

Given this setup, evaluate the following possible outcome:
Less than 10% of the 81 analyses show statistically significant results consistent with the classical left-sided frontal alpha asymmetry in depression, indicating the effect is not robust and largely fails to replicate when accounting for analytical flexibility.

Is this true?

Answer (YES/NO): YES